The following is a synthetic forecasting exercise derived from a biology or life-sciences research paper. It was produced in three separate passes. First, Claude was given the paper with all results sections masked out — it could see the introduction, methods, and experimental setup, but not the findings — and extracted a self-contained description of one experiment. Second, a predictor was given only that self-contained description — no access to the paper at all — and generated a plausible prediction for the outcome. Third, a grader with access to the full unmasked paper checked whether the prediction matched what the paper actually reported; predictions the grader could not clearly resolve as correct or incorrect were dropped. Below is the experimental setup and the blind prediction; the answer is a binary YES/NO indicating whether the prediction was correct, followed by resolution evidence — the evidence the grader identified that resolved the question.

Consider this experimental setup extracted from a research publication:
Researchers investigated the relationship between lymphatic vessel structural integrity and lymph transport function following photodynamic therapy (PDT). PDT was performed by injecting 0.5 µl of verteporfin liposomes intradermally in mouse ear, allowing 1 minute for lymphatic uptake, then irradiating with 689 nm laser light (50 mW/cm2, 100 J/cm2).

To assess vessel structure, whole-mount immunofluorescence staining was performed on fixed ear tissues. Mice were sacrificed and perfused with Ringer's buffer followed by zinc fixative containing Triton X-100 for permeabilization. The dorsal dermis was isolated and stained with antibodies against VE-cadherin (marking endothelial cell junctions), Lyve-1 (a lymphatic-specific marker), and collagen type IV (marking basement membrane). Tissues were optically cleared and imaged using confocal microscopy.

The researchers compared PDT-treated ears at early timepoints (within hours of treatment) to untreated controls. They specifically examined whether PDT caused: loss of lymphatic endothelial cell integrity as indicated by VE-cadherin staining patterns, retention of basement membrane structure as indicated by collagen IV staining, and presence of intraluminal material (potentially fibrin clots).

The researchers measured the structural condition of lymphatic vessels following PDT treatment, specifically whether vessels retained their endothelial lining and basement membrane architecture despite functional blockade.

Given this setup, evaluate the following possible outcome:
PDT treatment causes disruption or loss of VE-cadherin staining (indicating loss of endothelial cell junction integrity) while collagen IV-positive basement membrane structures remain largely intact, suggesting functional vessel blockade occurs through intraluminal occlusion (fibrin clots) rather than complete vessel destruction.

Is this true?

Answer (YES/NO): YES